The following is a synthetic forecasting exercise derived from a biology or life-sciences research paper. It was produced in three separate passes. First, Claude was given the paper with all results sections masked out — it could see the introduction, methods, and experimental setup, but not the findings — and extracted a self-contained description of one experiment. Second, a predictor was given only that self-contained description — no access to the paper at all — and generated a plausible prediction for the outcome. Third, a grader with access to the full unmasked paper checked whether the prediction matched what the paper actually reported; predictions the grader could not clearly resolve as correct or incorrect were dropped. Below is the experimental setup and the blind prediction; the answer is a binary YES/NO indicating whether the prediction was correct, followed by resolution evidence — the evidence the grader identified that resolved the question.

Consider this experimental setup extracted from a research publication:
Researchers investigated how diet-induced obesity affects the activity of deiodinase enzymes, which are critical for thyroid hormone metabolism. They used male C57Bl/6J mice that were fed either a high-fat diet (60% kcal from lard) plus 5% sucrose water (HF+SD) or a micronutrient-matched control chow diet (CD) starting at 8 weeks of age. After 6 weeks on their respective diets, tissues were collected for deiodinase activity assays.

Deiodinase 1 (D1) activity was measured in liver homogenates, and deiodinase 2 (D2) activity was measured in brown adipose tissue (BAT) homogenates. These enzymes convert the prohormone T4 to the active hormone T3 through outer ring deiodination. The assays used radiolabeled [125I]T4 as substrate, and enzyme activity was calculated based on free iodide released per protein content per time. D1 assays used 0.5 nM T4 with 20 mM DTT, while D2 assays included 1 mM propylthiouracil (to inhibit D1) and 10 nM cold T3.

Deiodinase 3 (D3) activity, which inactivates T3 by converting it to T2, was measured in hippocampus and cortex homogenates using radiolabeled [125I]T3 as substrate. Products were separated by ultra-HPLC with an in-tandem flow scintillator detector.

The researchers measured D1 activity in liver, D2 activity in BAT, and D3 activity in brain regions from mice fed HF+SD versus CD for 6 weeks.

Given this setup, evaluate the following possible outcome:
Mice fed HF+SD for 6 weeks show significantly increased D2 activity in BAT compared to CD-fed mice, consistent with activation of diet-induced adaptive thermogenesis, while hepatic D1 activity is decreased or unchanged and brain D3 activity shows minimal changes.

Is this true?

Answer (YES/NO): NO